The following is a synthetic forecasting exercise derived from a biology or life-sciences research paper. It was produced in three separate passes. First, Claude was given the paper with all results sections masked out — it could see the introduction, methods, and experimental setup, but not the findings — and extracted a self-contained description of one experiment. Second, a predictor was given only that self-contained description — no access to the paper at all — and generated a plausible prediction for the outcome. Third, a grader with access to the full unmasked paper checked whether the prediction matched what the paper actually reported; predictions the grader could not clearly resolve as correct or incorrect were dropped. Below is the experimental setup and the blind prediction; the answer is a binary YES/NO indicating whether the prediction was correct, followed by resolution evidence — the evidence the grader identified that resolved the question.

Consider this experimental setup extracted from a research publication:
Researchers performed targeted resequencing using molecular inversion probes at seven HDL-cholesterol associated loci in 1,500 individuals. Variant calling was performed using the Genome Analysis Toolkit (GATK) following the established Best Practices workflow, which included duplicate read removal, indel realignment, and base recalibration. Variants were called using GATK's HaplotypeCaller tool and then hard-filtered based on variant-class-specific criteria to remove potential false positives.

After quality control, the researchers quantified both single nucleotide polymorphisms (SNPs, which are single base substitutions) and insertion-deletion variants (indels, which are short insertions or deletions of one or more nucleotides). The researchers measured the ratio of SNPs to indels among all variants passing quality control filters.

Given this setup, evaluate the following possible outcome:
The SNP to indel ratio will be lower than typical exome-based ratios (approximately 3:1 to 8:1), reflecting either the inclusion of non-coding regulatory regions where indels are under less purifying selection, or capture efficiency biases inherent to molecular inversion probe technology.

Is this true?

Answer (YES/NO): YES